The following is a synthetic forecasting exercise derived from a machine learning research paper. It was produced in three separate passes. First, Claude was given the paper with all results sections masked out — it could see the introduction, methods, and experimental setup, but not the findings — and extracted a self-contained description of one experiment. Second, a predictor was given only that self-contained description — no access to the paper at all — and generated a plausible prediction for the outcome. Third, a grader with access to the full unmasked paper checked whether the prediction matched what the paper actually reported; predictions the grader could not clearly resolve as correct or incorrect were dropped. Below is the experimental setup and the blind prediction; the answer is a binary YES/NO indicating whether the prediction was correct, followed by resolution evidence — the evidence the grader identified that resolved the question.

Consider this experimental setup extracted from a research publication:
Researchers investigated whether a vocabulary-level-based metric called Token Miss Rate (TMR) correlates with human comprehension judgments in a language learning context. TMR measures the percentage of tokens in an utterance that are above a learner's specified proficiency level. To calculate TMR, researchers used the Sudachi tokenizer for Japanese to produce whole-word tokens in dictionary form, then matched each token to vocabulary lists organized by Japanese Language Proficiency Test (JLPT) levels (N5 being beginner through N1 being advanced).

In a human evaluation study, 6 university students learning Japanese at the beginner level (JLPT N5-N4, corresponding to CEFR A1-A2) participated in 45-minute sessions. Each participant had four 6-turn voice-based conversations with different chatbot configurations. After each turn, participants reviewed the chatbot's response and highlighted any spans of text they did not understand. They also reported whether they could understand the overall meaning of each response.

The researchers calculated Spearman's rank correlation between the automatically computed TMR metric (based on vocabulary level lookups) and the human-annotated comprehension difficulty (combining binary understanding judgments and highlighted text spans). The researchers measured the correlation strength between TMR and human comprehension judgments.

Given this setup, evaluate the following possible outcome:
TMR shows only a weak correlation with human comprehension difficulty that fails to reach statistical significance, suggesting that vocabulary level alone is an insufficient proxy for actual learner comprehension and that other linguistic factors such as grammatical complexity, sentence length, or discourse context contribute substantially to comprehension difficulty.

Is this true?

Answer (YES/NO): NO